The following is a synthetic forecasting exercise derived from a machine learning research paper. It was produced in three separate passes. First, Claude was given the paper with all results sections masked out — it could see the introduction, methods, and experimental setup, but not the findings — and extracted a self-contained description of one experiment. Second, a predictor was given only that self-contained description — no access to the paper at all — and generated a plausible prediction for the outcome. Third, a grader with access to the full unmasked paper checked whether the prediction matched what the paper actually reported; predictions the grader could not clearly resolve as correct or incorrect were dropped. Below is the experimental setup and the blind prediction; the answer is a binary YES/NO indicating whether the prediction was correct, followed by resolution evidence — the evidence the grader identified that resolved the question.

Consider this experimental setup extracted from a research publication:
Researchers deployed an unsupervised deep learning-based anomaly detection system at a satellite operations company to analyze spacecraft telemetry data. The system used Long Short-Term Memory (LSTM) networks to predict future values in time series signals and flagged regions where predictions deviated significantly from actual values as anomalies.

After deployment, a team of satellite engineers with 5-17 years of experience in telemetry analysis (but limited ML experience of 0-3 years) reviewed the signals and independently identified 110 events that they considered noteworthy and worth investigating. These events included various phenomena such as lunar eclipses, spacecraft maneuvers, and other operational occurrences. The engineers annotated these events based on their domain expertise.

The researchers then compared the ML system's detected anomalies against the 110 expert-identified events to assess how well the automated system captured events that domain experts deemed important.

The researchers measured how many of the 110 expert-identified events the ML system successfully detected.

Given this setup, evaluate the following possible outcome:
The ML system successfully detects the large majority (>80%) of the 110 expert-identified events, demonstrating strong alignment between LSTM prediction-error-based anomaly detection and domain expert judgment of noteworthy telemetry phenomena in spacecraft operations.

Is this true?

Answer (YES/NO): NO